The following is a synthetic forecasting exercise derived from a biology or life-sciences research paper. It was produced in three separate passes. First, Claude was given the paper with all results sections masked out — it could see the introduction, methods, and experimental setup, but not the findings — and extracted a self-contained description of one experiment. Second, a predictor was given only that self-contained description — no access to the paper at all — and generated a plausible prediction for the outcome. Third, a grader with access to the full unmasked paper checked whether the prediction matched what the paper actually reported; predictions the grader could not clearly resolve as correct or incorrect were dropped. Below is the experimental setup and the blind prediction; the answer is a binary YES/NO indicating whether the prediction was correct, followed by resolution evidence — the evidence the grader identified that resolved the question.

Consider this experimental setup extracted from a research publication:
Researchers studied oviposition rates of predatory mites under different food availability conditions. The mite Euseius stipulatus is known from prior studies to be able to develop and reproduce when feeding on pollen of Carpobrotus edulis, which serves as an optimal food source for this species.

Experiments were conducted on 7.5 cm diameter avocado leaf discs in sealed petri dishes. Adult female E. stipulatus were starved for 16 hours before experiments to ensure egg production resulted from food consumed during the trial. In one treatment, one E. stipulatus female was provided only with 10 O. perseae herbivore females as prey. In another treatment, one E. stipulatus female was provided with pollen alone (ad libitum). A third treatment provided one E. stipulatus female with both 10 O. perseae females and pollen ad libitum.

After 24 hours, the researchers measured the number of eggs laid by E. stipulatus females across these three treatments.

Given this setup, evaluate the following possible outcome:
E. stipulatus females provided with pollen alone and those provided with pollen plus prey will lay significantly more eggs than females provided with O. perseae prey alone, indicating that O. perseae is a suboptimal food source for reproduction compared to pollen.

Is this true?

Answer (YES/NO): YES